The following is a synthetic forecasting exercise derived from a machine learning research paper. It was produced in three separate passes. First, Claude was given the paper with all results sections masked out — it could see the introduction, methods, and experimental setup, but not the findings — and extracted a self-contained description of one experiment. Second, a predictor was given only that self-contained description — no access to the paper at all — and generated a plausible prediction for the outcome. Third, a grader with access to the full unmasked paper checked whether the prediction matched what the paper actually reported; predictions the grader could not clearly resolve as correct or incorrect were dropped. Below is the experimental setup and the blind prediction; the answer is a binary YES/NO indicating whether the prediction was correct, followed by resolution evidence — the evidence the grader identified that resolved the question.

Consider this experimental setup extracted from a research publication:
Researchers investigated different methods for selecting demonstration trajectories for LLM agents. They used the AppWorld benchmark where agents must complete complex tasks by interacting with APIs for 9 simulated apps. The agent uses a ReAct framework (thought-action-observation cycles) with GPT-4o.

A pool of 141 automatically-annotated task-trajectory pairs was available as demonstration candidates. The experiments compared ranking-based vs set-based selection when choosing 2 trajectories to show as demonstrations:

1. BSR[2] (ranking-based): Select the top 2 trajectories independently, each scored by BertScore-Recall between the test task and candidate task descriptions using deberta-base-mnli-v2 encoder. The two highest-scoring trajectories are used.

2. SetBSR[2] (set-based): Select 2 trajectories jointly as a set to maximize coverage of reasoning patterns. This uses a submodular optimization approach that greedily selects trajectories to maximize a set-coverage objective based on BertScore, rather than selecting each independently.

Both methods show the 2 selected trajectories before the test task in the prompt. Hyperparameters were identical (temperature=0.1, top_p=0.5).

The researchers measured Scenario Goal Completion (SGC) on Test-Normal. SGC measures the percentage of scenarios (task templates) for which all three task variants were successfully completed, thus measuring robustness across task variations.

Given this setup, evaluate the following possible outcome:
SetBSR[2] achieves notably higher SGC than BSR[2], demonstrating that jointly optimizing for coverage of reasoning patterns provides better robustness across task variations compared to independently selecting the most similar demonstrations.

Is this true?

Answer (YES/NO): YES